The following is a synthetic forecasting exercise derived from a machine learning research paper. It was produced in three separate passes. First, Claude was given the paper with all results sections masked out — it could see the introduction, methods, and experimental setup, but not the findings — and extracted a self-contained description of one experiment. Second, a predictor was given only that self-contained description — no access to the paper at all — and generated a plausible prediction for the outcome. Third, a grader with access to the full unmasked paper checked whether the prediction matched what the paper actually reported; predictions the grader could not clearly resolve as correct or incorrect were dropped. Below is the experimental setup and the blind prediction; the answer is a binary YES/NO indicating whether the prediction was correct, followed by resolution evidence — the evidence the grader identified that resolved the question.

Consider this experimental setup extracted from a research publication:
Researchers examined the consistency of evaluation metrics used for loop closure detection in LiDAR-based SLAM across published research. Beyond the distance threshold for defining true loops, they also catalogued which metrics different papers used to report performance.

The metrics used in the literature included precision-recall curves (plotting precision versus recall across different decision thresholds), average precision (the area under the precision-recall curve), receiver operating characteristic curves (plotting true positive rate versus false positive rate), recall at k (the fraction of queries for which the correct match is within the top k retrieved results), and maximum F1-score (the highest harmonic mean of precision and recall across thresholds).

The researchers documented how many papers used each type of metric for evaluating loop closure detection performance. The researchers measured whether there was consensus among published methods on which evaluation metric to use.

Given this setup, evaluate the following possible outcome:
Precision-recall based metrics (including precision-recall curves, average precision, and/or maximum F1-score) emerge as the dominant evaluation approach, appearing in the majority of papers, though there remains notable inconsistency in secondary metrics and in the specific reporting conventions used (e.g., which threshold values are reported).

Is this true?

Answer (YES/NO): NO